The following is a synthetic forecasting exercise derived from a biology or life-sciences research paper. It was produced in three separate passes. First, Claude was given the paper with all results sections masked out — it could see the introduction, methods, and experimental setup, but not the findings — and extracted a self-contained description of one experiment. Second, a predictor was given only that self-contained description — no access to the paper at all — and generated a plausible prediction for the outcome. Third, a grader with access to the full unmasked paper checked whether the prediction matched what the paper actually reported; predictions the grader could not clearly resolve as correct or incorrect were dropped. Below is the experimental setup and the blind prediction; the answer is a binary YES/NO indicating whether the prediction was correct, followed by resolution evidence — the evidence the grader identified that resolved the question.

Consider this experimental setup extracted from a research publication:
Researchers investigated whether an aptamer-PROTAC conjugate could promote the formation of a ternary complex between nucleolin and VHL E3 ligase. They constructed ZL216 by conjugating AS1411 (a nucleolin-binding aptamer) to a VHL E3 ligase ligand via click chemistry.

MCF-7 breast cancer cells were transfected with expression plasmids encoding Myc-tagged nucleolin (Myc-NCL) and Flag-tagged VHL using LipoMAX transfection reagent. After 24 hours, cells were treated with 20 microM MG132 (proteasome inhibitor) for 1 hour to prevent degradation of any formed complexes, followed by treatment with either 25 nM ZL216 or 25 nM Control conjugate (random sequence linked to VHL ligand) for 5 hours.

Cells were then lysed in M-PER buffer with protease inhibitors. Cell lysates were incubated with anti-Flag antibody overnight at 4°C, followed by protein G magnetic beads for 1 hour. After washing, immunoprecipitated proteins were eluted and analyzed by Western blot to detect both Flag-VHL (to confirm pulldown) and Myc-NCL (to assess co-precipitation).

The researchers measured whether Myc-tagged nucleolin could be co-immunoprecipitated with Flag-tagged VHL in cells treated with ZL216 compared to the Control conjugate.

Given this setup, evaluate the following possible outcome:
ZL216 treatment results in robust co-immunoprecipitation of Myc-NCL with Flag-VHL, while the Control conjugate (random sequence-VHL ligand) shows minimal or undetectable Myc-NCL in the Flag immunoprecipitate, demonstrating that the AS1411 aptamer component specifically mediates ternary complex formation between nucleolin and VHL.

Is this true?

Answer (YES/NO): YES